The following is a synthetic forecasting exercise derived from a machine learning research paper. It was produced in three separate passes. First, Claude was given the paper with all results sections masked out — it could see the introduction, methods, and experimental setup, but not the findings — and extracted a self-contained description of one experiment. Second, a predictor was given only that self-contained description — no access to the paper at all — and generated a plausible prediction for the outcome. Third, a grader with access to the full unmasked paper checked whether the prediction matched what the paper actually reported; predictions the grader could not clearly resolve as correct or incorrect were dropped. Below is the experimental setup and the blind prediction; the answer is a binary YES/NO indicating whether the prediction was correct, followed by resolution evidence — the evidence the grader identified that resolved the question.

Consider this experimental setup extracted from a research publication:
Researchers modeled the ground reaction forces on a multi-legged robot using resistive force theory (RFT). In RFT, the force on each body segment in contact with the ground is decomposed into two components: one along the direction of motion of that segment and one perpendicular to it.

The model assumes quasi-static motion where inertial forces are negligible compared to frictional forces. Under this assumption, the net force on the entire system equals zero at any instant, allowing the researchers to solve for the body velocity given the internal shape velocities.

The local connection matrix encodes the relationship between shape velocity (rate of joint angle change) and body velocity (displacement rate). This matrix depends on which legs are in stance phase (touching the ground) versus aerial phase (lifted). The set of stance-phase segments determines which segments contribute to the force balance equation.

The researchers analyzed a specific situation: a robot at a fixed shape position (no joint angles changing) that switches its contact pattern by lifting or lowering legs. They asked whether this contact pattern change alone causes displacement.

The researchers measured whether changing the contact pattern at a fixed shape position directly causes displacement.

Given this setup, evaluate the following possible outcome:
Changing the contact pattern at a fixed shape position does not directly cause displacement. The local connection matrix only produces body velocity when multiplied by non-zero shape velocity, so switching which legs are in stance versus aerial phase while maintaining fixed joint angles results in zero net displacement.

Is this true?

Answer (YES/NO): YES